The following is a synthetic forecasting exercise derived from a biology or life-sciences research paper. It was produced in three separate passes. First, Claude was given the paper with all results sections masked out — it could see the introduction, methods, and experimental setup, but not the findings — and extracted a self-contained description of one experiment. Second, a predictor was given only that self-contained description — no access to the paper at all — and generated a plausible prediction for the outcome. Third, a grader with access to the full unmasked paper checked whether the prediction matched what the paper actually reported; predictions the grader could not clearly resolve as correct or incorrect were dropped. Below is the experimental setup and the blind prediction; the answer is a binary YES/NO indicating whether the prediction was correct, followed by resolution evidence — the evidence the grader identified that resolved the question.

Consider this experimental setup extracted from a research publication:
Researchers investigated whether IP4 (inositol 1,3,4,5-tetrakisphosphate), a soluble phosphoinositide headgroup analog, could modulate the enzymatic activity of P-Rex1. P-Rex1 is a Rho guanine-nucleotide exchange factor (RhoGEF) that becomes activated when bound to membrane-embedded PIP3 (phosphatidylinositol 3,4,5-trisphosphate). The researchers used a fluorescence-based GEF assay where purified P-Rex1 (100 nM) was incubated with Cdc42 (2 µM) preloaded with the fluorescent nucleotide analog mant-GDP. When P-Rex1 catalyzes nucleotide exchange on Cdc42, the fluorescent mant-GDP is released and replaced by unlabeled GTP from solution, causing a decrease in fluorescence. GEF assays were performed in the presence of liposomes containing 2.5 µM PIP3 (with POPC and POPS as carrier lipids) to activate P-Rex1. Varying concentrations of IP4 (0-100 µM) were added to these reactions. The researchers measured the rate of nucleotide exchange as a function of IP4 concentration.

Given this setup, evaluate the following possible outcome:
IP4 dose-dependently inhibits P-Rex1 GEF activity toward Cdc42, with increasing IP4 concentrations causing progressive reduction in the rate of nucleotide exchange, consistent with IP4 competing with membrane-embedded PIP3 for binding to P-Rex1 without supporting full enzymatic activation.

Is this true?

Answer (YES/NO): YES